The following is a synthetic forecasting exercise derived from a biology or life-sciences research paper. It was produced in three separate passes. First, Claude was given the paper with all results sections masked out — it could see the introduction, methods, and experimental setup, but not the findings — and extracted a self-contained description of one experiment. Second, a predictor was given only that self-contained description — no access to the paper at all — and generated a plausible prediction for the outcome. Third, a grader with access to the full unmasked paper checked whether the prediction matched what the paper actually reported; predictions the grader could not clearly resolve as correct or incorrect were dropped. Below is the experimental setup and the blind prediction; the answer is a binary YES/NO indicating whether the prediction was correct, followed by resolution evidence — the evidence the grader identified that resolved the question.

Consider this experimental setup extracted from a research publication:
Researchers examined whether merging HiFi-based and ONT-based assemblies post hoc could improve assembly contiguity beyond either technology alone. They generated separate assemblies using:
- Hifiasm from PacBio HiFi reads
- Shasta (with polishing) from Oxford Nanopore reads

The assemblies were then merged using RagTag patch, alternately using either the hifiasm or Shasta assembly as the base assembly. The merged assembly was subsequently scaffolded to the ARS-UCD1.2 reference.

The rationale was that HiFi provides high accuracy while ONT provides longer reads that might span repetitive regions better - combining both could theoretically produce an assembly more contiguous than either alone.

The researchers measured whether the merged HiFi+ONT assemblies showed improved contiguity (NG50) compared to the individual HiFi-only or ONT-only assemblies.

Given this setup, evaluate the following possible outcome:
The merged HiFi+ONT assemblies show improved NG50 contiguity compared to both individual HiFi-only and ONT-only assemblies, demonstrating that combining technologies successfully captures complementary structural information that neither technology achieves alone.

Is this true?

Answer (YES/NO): NO